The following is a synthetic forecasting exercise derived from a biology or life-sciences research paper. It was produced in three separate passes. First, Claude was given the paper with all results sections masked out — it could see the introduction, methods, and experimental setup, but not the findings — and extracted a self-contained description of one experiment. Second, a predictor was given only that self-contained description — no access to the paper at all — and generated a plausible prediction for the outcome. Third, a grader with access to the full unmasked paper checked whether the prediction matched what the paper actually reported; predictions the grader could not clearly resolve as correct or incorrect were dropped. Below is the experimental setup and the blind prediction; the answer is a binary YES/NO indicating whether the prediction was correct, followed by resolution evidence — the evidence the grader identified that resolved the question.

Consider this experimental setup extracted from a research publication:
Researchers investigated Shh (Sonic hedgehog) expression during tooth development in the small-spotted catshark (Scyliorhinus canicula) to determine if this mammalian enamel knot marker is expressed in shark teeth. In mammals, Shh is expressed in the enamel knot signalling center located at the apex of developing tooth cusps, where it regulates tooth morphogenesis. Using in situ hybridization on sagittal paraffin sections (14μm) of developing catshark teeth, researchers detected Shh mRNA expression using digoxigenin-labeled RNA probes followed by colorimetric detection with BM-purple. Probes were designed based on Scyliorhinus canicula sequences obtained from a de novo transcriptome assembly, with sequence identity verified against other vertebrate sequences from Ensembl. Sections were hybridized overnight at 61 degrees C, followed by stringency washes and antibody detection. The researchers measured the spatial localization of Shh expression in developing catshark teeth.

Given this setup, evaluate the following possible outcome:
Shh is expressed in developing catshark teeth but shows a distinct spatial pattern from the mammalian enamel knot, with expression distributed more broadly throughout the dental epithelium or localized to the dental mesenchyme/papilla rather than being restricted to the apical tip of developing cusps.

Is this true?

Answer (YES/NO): YES